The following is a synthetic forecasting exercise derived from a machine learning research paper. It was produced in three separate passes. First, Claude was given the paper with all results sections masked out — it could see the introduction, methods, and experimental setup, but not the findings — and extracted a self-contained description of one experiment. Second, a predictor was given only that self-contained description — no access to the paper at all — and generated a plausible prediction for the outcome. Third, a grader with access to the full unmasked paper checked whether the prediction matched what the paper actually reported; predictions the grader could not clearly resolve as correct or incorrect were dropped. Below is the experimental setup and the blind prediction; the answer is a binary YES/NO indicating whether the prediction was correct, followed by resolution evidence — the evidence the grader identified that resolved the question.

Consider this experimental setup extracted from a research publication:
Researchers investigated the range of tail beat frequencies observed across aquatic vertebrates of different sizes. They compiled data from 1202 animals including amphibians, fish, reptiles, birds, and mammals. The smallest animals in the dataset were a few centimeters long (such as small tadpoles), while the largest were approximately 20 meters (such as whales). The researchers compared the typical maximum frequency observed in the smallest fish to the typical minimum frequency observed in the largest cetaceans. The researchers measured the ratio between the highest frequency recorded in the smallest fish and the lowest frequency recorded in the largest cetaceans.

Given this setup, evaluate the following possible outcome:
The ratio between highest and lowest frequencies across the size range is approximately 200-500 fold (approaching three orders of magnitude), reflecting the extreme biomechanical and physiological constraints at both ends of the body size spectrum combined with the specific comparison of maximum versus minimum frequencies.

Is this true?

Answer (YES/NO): NO